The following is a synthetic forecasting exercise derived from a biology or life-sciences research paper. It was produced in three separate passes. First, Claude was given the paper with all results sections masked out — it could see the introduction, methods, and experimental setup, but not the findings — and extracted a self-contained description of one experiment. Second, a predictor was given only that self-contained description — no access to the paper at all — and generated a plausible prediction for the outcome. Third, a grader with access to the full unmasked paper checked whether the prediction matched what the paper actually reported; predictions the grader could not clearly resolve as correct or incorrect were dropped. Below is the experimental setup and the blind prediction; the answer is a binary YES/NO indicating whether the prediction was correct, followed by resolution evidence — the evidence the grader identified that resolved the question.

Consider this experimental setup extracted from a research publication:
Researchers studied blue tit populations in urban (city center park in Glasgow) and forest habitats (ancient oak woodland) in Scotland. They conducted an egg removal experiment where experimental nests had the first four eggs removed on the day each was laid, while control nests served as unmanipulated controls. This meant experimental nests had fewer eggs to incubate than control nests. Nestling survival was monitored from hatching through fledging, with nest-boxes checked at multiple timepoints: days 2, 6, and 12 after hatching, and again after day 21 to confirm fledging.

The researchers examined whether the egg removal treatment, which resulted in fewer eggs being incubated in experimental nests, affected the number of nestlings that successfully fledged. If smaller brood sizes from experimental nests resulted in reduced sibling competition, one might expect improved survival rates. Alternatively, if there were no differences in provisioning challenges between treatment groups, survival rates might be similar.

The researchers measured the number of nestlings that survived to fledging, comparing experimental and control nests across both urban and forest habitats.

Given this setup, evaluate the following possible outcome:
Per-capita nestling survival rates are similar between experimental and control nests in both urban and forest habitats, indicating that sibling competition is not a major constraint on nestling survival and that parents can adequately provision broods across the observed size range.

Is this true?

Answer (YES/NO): NO